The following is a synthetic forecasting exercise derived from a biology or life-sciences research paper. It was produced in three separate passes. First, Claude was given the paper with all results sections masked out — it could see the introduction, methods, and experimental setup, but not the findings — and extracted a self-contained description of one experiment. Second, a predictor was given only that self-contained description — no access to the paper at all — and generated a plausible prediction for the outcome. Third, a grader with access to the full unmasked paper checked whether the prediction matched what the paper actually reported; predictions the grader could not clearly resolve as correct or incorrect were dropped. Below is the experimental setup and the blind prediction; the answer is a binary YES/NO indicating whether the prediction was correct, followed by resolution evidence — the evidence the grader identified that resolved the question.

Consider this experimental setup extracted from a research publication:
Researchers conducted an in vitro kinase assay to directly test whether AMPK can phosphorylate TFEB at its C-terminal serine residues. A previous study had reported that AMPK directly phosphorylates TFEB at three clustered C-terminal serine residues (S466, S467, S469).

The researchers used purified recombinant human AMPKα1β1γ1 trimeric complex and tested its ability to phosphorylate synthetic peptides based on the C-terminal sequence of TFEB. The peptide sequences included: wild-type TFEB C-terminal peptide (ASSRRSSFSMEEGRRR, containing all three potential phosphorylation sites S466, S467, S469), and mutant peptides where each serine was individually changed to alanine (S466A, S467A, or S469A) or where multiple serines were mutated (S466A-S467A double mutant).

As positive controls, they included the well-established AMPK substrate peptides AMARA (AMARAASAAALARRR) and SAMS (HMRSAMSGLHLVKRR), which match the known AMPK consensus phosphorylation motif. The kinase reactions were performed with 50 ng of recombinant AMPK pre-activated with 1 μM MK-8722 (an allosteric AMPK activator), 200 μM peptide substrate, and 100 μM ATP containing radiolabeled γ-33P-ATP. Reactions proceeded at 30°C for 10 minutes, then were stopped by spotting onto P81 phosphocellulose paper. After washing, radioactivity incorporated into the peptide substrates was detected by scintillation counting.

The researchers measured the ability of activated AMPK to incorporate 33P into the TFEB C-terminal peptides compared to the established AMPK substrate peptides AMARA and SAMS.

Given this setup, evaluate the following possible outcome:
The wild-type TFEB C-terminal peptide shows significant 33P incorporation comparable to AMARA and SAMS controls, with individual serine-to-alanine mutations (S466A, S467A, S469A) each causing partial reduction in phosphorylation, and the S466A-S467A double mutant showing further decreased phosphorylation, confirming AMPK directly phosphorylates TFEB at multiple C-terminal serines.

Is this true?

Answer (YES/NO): NO